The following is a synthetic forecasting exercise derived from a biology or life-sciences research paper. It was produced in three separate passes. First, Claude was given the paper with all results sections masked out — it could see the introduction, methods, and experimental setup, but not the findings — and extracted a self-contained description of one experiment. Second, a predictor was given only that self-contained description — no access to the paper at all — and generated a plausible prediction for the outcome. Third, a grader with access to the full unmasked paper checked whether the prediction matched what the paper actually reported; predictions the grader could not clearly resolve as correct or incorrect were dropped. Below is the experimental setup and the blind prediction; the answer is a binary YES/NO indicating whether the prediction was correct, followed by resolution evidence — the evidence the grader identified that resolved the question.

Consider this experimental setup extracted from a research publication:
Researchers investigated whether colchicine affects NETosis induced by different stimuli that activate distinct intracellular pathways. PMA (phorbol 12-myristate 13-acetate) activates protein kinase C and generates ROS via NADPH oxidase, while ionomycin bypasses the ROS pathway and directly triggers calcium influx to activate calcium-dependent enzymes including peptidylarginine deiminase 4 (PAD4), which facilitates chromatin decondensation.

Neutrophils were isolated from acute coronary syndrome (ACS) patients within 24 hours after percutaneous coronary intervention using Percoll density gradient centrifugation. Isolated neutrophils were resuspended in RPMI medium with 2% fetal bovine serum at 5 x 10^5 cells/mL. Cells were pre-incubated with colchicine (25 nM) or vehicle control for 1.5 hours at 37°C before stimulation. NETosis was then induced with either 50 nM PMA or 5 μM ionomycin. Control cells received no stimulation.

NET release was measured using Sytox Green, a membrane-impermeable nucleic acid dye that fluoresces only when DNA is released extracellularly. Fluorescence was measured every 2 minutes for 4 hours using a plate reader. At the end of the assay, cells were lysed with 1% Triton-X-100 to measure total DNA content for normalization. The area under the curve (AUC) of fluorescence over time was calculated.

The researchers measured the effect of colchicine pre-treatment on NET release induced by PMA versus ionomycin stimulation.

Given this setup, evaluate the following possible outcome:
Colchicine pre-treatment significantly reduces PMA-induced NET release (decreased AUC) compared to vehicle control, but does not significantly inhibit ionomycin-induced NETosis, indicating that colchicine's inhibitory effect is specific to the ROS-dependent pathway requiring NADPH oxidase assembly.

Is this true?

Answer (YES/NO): NO